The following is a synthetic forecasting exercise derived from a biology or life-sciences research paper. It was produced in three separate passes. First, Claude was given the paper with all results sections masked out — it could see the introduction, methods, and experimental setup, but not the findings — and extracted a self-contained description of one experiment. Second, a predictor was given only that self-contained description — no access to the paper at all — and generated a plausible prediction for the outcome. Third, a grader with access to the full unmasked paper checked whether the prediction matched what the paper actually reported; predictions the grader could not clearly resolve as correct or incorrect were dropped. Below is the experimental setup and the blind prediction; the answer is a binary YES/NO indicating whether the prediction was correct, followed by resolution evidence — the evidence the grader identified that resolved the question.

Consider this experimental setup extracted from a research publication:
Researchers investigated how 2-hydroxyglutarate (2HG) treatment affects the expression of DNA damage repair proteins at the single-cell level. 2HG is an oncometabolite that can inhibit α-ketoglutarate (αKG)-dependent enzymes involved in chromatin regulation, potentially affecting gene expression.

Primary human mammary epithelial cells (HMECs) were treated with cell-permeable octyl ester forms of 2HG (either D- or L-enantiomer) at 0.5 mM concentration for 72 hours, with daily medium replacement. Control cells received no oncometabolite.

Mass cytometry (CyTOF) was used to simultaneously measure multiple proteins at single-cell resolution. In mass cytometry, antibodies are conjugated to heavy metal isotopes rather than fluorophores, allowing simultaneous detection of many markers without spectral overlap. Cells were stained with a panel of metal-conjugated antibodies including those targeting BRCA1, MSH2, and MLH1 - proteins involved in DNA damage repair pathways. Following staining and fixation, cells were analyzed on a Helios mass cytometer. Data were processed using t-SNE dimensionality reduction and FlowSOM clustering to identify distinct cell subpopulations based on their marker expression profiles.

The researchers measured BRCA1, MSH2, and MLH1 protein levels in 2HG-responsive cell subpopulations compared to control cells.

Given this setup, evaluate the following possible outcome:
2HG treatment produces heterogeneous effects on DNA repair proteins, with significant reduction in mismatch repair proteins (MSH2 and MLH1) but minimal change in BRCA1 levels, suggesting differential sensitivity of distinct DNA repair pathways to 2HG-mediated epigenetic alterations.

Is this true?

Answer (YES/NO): NO